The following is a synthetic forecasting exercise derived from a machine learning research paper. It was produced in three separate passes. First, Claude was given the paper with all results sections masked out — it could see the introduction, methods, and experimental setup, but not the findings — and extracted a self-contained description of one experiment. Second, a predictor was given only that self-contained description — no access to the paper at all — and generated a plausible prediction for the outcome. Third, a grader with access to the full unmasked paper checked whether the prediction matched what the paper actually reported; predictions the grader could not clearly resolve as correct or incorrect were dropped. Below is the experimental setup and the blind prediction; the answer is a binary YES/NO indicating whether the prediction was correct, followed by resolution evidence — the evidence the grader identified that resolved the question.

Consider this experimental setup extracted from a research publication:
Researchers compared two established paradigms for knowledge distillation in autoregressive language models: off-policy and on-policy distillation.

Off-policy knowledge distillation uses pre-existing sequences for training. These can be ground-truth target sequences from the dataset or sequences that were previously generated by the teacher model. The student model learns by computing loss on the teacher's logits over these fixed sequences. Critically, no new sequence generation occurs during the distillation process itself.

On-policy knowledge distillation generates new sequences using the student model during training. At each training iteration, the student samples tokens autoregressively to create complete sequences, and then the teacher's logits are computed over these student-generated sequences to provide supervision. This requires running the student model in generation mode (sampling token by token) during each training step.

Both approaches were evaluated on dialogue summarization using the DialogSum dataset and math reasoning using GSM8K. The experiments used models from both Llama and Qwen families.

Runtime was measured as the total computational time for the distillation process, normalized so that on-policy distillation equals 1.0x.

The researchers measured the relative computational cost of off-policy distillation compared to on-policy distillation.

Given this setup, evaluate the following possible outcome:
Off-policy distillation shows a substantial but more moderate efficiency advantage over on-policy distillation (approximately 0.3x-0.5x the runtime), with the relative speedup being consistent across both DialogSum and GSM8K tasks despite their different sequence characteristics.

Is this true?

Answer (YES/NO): NO